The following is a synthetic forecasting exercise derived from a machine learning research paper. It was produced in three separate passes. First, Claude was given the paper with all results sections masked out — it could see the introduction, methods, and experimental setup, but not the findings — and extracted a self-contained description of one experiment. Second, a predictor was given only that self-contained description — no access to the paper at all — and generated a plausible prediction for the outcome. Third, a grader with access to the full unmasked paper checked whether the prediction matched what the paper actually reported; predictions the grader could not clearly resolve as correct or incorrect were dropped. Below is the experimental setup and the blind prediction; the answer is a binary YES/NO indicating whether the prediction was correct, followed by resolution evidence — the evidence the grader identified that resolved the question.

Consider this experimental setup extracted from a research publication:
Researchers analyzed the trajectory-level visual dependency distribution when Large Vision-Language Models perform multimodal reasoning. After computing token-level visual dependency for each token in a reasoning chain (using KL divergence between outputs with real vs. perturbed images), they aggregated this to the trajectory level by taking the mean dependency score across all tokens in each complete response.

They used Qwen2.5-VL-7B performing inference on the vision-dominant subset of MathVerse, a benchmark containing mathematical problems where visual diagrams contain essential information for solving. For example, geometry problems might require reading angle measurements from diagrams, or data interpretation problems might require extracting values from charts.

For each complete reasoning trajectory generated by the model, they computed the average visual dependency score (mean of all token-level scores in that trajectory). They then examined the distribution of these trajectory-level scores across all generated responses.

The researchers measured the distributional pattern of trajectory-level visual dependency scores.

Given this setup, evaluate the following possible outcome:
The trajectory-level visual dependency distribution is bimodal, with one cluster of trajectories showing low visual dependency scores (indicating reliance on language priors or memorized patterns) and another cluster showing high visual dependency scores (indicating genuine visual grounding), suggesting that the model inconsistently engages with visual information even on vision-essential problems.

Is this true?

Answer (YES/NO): NO